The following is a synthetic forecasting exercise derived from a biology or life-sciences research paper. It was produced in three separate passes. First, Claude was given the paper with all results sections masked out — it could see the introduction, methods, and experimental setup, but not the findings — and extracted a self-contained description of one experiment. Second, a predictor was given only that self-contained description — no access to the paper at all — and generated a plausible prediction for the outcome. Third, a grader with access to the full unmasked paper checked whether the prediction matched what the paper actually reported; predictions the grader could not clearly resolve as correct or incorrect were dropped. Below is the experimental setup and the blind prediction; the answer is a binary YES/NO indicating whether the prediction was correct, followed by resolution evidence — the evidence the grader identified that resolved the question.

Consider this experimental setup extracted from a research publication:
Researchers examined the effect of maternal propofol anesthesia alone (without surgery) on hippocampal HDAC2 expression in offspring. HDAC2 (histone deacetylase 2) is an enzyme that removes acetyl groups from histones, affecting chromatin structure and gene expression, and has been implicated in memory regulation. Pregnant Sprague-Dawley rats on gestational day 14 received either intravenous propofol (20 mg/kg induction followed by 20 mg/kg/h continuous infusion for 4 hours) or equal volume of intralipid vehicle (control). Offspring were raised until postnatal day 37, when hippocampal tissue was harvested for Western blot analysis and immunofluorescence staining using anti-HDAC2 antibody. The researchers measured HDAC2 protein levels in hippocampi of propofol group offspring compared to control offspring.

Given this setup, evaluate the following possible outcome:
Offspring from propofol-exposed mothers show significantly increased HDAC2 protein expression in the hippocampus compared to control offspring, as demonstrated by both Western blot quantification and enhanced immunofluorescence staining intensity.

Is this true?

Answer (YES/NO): YES